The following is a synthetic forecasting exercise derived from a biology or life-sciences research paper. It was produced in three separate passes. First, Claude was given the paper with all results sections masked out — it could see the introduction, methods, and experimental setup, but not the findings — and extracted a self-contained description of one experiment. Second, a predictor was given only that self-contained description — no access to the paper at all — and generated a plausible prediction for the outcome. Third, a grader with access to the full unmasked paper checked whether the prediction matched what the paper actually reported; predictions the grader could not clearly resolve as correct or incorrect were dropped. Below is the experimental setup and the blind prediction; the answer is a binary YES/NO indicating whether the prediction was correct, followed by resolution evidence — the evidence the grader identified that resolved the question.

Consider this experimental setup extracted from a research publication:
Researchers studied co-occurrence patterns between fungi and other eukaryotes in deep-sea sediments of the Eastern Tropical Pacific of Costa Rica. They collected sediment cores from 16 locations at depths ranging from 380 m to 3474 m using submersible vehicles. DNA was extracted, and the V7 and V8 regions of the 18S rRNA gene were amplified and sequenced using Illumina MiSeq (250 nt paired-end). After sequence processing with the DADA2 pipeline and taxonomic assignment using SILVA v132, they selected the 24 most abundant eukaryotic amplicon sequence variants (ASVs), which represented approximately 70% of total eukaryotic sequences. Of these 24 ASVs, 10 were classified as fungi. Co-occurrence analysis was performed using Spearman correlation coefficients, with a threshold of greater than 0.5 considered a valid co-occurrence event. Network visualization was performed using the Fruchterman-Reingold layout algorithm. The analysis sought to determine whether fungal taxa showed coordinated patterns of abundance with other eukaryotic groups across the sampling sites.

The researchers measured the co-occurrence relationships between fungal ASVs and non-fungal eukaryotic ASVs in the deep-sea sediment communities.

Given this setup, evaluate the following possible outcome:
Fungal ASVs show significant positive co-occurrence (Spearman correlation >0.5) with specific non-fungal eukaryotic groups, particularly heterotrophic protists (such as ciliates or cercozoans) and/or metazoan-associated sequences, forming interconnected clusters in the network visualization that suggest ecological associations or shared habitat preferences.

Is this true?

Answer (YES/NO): YES